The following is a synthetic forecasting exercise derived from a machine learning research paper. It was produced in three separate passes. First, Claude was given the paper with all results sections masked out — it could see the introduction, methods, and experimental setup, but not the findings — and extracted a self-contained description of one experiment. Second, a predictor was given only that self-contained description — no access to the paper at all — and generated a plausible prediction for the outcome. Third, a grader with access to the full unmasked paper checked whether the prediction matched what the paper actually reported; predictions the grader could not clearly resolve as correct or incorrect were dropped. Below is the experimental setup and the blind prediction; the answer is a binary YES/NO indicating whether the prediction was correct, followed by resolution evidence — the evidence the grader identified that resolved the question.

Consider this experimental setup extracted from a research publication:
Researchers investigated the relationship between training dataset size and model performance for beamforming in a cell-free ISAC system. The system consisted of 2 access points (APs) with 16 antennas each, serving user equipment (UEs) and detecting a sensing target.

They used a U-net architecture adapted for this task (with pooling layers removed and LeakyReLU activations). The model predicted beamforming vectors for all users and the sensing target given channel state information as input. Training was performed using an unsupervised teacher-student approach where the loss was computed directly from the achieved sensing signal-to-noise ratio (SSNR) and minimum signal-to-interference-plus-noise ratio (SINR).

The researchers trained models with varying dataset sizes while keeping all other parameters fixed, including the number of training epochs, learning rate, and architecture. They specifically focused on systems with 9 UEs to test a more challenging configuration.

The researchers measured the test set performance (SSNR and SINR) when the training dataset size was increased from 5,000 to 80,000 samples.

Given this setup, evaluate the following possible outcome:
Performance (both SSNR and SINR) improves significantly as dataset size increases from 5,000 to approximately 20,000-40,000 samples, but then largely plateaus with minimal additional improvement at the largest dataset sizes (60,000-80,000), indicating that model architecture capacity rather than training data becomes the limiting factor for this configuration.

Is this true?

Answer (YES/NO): NO